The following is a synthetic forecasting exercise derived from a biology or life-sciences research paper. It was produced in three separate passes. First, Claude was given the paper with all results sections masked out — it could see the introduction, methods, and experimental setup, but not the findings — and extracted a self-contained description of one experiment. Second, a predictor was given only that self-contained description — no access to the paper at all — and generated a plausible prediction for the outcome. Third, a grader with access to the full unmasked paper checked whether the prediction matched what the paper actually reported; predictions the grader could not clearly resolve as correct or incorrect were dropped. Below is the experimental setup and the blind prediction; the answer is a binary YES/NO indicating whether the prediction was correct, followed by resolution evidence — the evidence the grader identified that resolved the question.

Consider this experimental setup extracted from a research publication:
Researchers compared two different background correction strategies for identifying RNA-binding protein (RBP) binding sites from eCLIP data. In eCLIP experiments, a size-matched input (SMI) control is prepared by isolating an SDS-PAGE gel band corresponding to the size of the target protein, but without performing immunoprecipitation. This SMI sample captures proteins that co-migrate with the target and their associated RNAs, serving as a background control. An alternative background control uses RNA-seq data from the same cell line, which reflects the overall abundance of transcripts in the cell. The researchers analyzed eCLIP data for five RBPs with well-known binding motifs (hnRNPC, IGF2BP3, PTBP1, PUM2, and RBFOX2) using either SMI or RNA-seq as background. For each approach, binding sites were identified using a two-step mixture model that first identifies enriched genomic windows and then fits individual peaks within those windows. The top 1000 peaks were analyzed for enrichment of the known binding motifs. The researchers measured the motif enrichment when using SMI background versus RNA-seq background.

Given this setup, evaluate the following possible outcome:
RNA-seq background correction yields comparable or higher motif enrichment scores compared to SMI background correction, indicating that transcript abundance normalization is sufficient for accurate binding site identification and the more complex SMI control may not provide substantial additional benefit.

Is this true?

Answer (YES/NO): NO